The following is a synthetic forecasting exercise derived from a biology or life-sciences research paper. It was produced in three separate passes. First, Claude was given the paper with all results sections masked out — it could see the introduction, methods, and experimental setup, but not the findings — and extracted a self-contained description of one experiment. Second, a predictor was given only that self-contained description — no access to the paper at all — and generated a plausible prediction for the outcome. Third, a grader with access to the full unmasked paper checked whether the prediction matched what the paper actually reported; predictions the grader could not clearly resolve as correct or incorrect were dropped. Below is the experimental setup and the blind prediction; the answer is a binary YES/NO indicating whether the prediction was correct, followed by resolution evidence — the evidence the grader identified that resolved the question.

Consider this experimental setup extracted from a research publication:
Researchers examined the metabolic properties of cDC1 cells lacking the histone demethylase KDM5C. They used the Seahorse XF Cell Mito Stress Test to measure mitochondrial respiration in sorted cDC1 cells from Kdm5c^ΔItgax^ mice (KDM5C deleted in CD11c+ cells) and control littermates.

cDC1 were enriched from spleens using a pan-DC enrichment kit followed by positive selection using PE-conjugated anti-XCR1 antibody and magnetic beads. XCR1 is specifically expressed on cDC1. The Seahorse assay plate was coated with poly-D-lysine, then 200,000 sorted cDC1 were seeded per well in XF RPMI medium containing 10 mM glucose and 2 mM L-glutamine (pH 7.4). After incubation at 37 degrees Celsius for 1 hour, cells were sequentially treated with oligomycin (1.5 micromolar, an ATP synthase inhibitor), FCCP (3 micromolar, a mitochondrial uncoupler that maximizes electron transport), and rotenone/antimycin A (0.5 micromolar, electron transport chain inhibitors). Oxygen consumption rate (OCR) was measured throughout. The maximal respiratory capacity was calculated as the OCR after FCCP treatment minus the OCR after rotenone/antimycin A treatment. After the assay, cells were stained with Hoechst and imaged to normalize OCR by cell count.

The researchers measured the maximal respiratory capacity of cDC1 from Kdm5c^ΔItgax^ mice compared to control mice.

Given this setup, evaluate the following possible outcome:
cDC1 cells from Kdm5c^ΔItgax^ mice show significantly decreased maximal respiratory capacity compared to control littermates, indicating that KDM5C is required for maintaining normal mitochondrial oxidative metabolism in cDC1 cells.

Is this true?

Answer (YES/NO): NO